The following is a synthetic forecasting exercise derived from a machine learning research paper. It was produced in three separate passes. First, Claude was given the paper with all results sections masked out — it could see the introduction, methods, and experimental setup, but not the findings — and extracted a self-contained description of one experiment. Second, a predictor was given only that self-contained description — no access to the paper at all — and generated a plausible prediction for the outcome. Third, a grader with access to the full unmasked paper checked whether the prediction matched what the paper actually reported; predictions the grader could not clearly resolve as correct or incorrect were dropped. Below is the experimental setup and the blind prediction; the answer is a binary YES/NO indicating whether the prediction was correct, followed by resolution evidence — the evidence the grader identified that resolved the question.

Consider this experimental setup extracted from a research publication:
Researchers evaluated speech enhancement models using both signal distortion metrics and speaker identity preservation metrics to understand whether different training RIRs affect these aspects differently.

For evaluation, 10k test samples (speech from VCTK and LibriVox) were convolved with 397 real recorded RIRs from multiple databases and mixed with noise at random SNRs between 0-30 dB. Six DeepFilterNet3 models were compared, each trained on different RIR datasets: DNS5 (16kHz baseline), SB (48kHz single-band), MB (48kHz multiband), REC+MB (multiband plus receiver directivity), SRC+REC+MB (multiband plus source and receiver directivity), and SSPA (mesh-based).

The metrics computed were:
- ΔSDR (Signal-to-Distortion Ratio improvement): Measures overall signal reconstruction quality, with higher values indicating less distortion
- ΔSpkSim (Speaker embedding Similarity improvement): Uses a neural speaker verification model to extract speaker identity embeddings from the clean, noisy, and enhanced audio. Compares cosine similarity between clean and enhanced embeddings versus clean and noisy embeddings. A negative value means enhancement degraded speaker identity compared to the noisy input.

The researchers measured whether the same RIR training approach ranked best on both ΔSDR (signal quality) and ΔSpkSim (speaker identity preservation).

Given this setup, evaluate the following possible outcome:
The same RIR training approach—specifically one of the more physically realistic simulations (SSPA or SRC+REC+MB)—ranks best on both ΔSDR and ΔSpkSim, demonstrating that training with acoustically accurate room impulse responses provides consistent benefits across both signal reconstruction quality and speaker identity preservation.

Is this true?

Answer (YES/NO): NO